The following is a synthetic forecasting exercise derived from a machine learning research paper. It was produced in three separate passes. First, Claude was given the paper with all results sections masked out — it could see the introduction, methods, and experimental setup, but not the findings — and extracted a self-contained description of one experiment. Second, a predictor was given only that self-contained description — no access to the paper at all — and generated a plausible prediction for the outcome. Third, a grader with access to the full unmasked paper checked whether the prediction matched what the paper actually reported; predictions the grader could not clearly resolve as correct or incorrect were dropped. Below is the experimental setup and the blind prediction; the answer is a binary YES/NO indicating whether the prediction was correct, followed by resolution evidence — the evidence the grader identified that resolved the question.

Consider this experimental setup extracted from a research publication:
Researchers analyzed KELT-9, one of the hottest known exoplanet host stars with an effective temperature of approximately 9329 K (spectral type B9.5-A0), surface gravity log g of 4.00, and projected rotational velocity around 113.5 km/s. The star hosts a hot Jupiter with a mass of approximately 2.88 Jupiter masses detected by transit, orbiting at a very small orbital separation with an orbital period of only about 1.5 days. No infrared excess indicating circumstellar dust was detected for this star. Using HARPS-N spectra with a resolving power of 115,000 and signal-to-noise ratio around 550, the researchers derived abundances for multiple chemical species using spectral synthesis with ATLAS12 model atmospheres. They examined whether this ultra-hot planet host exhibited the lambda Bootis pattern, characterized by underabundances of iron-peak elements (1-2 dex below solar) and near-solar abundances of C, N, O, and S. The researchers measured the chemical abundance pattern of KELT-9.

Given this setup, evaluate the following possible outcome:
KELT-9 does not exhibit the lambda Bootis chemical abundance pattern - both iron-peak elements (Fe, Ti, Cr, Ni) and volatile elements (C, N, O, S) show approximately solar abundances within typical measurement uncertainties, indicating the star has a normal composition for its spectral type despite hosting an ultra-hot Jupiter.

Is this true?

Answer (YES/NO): YES